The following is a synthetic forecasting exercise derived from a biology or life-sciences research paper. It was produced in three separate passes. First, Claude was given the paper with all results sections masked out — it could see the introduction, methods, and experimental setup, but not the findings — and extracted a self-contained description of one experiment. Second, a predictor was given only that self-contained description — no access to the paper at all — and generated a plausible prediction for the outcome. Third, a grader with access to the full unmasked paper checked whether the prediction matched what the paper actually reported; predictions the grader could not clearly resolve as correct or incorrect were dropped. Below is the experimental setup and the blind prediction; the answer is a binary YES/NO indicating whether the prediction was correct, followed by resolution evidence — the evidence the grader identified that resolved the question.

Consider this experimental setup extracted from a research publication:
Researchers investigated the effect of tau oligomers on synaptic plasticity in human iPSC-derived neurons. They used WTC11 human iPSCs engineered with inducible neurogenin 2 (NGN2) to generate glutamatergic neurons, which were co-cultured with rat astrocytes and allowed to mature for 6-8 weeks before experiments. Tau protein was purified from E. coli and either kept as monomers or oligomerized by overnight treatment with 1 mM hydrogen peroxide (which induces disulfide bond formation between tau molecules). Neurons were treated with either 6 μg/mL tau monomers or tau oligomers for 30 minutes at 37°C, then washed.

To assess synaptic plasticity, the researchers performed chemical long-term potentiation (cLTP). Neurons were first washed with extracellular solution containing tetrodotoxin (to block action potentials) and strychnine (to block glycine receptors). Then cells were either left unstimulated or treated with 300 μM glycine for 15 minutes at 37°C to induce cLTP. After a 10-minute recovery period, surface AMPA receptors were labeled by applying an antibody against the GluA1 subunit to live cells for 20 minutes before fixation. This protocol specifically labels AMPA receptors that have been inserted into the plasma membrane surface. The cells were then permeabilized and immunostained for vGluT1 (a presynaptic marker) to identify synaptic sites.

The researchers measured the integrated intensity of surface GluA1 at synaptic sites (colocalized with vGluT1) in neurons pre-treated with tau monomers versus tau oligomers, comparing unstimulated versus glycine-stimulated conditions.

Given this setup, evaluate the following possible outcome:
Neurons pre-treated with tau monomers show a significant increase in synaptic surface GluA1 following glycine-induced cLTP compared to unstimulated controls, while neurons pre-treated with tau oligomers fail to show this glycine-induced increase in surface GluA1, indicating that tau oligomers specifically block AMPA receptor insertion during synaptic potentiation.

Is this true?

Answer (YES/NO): YES